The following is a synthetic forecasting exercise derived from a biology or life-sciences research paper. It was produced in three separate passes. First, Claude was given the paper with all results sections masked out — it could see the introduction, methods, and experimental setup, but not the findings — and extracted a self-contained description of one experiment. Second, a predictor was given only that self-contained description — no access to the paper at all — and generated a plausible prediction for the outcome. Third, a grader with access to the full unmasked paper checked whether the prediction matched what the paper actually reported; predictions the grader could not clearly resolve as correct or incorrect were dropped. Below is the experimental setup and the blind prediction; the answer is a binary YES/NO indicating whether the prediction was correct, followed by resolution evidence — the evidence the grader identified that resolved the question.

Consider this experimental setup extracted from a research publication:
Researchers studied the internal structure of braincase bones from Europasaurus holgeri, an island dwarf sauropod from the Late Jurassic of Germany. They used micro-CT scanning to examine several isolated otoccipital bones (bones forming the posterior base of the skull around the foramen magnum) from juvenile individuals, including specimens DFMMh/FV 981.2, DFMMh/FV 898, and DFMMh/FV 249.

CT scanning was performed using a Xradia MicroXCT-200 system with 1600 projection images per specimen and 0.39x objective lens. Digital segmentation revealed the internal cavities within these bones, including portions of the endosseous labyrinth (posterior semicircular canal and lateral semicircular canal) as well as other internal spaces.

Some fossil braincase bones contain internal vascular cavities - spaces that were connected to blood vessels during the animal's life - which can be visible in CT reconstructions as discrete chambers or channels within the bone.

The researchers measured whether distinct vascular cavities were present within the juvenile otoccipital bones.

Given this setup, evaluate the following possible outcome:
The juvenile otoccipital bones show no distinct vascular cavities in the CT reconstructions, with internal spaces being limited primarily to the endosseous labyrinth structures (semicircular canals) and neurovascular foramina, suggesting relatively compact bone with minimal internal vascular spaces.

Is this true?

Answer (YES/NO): NO